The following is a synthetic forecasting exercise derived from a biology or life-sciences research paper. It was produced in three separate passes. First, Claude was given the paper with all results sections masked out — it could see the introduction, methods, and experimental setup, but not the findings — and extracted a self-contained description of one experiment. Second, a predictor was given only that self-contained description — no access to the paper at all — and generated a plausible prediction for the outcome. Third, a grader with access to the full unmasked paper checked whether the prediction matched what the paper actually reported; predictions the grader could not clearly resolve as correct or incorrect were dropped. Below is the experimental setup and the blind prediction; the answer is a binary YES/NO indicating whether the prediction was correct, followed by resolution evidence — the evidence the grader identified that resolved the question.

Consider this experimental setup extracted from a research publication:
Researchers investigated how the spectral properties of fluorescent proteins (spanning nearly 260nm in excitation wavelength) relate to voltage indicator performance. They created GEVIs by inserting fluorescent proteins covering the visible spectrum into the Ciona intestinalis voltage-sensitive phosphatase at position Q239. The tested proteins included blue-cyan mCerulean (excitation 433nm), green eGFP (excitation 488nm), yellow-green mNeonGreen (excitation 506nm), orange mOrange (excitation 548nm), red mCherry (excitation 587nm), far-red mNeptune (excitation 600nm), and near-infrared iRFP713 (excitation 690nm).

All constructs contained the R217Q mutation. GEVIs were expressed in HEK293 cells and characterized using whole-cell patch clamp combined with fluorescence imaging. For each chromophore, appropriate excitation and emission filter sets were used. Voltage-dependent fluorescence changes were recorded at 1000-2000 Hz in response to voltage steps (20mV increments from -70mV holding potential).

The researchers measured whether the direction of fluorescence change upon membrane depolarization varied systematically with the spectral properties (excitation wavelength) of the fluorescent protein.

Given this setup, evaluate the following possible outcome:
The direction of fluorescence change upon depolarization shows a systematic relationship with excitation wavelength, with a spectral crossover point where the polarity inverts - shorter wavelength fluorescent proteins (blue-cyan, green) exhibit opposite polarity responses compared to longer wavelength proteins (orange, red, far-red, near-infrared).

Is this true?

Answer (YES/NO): NO